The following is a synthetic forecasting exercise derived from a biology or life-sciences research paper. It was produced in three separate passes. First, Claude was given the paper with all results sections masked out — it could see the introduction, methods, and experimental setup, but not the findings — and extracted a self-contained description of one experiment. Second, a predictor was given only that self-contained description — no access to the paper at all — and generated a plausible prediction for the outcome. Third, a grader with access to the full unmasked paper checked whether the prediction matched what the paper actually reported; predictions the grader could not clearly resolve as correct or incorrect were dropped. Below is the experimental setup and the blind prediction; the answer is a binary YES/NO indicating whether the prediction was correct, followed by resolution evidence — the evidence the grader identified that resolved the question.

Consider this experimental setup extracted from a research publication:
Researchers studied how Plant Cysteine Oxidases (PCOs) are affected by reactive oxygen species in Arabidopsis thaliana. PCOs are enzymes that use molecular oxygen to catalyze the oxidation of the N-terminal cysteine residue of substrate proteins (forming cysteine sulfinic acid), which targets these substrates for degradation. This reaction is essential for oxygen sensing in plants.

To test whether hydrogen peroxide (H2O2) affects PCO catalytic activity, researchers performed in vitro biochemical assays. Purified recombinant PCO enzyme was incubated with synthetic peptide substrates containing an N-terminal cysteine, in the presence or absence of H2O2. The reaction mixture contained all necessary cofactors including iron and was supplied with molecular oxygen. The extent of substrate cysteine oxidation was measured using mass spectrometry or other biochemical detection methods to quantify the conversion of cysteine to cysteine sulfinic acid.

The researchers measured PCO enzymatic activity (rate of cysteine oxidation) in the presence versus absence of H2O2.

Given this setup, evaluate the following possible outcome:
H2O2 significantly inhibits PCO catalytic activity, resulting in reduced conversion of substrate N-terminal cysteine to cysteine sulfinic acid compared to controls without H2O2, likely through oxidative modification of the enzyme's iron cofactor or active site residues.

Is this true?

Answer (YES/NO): YES